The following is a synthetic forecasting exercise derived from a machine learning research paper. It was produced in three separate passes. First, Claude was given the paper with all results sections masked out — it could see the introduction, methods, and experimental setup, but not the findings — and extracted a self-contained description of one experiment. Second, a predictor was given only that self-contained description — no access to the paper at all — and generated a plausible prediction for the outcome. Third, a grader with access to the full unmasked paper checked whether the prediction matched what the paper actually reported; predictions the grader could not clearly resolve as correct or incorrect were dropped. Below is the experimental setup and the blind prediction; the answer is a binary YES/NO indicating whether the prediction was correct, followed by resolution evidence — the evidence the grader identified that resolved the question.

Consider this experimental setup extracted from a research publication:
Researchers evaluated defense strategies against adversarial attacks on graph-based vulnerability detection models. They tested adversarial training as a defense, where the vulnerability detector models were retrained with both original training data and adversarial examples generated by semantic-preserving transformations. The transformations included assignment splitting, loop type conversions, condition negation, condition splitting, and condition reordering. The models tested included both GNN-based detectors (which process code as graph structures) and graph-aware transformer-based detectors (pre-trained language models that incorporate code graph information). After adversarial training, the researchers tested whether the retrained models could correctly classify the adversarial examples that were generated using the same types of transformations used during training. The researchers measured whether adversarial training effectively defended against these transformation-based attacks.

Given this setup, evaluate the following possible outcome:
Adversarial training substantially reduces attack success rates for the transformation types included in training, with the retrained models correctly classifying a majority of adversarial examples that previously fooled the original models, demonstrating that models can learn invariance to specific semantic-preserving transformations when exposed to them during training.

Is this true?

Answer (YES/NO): YES